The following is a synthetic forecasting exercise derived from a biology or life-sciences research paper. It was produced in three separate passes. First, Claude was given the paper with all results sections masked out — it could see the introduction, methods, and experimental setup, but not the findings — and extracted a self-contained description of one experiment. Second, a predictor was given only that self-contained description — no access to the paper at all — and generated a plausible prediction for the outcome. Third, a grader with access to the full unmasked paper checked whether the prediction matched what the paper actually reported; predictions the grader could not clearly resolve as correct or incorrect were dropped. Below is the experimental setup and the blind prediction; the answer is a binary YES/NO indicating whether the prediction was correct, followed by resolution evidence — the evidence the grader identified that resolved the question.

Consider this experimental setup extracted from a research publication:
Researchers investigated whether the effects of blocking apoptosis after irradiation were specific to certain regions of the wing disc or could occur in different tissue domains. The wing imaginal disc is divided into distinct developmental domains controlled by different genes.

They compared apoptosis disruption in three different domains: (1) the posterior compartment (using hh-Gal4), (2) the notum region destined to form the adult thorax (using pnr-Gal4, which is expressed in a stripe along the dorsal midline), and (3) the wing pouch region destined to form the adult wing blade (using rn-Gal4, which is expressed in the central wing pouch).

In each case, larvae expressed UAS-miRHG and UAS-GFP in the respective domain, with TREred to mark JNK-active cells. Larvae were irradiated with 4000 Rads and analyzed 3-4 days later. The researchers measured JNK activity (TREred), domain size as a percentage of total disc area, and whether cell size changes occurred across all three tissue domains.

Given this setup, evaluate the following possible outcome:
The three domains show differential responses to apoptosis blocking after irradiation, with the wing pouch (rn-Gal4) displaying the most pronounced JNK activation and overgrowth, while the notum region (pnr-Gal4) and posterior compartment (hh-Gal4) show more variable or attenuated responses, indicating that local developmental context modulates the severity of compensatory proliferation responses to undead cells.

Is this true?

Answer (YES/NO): NO